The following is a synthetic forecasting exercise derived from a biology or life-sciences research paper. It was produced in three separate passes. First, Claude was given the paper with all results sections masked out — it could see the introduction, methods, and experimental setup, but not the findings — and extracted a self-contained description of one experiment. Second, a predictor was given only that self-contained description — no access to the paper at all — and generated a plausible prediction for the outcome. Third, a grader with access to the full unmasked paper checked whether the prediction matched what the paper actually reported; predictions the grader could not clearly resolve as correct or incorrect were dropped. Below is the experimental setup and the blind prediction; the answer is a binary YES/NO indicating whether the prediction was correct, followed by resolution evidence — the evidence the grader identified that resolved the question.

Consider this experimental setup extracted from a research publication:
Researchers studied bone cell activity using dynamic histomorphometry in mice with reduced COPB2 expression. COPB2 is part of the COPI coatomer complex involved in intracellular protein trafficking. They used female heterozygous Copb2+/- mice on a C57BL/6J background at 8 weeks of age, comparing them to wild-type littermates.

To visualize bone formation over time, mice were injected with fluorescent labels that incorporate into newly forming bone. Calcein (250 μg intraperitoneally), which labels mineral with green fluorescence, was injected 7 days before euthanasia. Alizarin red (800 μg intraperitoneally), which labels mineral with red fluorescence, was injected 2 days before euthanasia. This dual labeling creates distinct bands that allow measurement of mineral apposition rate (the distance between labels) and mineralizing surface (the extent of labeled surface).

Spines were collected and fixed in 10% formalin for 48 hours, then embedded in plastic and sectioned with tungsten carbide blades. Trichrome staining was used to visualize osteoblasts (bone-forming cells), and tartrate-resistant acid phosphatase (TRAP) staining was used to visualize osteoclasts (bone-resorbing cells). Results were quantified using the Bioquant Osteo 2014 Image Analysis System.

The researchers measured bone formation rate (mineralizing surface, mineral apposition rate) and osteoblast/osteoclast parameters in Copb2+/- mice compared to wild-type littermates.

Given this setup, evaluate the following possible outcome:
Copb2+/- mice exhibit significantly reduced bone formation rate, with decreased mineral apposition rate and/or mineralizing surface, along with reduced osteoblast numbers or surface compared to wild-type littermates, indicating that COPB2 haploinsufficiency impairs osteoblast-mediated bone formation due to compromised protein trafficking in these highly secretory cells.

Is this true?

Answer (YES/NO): NO